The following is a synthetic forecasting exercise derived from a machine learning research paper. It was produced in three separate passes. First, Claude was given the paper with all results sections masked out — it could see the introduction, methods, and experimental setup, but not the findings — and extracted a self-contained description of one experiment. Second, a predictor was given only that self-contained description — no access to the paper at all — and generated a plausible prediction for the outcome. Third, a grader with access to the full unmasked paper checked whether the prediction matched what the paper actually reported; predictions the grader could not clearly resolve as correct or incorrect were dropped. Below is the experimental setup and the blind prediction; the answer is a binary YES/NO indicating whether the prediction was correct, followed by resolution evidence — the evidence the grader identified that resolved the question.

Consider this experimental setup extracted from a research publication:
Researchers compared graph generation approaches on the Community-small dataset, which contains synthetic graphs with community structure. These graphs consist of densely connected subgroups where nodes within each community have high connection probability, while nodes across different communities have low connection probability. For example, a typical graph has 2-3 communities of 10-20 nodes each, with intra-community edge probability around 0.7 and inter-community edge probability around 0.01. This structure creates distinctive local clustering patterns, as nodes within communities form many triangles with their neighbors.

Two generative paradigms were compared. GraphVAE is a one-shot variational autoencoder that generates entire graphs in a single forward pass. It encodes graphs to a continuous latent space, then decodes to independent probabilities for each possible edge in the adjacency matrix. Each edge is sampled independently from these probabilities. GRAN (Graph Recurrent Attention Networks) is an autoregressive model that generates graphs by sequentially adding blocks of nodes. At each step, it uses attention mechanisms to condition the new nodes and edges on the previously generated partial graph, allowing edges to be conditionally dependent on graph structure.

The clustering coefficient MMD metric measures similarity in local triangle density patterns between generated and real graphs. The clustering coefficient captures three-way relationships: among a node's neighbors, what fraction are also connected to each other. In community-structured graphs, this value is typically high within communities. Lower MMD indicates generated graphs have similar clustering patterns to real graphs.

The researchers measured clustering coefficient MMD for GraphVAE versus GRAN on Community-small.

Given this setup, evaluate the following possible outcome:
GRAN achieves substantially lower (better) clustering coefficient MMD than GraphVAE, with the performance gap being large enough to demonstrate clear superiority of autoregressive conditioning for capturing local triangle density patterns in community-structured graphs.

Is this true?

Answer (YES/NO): YES